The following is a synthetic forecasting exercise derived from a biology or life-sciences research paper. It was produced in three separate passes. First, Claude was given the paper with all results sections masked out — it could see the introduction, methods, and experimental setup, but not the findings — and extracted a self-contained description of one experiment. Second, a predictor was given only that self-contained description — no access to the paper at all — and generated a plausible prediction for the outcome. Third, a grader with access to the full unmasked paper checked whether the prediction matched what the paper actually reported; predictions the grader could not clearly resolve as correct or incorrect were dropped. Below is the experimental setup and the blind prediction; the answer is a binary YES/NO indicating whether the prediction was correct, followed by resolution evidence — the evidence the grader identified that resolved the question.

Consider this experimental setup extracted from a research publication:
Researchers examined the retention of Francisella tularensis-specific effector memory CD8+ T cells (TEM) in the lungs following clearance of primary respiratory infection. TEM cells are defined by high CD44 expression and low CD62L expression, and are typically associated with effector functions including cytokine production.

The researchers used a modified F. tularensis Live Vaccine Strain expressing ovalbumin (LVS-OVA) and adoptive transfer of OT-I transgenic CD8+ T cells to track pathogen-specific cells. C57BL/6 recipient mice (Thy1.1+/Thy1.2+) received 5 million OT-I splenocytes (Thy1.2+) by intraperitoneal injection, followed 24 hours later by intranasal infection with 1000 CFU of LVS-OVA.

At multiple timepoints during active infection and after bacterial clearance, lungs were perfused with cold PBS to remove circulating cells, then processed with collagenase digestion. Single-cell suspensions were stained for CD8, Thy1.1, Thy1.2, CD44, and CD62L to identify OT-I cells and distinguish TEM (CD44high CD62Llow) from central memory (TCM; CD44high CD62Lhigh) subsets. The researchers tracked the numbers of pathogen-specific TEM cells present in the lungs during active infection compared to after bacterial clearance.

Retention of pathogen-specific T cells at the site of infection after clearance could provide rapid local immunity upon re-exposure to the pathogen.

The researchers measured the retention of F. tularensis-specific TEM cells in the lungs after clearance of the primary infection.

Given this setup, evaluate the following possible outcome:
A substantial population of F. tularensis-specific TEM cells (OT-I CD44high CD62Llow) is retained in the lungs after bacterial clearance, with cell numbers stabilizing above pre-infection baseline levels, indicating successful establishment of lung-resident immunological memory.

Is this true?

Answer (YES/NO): NO